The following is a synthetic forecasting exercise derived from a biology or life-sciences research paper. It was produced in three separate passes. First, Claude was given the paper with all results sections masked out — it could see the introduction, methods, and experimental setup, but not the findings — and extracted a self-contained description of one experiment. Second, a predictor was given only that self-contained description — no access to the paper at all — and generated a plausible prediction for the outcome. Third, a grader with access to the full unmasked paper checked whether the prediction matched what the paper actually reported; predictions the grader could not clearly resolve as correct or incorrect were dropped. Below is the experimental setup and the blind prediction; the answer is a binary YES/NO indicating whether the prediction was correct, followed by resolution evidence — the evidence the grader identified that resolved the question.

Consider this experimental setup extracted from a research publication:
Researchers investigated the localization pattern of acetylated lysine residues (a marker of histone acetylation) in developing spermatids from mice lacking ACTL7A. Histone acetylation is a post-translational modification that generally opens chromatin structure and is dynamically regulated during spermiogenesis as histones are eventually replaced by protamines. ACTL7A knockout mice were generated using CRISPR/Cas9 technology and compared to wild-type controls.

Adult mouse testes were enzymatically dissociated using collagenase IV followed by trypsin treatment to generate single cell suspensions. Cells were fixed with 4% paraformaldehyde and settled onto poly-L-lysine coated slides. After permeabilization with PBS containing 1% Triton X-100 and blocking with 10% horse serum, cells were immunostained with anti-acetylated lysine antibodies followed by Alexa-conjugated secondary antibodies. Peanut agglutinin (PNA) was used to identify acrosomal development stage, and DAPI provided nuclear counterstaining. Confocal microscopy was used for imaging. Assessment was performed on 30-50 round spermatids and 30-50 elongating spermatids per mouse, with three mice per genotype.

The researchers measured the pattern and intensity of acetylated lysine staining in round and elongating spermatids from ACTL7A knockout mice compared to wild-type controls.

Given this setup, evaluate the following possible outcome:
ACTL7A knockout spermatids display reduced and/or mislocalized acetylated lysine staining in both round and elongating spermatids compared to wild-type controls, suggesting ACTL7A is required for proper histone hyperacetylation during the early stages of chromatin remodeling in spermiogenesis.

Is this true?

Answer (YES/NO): NO